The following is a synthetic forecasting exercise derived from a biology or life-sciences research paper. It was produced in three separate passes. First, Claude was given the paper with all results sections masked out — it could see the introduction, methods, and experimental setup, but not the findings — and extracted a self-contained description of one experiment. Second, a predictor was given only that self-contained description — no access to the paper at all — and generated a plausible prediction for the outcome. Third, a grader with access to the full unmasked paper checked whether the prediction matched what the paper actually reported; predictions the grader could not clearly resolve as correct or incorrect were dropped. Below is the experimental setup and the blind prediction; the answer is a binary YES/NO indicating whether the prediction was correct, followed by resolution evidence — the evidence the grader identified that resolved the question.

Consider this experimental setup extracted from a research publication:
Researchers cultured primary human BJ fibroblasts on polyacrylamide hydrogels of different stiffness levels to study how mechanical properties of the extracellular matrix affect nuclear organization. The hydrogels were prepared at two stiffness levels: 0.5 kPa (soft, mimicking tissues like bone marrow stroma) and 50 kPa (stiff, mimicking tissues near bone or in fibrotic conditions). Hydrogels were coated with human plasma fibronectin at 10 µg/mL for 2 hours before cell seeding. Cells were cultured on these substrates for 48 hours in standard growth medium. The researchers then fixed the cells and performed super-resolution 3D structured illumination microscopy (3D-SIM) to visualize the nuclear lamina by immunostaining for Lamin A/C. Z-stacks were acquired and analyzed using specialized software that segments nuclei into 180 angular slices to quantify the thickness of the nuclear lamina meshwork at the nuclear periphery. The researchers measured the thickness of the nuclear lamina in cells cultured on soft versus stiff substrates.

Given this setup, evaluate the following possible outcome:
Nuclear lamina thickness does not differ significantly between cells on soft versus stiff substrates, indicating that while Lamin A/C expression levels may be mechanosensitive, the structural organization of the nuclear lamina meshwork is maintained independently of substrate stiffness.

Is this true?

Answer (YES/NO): NO